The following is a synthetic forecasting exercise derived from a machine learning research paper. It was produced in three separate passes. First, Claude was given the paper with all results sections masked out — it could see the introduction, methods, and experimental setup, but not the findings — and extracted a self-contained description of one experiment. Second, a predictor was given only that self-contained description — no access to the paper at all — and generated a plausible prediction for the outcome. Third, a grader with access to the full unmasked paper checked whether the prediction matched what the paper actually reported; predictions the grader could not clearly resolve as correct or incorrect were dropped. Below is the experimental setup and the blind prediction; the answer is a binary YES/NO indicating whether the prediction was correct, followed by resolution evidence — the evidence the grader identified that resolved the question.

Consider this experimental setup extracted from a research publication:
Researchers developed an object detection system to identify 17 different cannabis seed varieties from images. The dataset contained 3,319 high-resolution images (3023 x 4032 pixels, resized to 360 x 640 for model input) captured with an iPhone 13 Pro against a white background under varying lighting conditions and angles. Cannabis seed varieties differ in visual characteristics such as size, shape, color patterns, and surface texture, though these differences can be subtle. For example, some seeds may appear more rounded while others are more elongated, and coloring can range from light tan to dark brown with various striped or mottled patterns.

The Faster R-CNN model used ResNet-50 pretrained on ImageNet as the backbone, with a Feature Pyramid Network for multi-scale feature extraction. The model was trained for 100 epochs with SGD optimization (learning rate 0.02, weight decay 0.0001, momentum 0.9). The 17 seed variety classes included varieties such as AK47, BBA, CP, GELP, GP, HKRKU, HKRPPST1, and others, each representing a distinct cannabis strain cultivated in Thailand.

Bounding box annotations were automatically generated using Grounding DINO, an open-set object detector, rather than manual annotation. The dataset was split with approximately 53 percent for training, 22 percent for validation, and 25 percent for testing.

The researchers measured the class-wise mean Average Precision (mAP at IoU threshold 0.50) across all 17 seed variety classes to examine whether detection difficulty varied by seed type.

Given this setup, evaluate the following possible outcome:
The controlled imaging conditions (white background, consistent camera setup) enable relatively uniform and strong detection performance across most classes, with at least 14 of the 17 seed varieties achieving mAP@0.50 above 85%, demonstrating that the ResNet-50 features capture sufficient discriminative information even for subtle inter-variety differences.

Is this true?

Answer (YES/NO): YES